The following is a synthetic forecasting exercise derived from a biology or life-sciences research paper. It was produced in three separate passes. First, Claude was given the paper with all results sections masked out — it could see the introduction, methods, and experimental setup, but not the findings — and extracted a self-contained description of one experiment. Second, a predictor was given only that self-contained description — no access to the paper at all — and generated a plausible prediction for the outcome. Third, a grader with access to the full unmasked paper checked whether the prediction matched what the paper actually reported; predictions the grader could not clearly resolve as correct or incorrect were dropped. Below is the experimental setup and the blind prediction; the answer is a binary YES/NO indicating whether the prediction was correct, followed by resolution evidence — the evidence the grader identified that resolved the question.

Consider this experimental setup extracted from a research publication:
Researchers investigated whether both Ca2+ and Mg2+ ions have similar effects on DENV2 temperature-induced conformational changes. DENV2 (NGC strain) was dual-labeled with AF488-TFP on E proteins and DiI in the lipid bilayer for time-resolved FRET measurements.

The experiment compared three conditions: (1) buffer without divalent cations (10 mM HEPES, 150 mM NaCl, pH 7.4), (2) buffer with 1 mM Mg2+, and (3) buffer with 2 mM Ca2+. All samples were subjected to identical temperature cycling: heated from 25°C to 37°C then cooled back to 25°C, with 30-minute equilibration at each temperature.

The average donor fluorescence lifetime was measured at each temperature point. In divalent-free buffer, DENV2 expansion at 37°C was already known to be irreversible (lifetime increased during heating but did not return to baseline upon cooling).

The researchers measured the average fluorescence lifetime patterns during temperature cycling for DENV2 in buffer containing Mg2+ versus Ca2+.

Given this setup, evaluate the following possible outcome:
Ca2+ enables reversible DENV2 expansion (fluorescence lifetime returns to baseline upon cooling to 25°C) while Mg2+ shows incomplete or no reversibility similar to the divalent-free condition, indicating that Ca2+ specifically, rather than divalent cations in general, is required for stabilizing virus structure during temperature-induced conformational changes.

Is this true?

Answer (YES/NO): NO